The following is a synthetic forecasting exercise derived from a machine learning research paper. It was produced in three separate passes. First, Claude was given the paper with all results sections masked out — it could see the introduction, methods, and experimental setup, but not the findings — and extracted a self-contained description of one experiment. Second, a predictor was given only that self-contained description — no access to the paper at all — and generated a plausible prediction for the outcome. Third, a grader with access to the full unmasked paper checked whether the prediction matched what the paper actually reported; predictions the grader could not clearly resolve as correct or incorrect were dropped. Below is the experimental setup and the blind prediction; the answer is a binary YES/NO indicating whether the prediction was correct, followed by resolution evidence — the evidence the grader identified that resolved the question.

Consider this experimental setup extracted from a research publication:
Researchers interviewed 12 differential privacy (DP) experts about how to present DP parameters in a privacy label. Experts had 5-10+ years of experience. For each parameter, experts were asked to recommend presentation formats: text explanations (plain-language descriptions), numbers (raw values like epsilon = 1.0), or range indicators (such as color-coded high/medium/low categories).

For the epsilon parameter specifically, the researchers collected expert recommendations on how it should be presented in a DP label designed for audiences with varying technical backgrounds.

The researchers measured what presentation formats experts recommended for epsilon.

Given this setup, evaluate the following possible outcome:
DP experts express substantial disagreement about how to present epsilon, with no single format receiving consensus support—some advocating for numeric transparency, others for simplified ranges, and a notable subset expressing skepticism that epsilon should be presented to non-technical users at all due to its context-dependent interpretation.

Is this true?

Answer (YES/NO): YES